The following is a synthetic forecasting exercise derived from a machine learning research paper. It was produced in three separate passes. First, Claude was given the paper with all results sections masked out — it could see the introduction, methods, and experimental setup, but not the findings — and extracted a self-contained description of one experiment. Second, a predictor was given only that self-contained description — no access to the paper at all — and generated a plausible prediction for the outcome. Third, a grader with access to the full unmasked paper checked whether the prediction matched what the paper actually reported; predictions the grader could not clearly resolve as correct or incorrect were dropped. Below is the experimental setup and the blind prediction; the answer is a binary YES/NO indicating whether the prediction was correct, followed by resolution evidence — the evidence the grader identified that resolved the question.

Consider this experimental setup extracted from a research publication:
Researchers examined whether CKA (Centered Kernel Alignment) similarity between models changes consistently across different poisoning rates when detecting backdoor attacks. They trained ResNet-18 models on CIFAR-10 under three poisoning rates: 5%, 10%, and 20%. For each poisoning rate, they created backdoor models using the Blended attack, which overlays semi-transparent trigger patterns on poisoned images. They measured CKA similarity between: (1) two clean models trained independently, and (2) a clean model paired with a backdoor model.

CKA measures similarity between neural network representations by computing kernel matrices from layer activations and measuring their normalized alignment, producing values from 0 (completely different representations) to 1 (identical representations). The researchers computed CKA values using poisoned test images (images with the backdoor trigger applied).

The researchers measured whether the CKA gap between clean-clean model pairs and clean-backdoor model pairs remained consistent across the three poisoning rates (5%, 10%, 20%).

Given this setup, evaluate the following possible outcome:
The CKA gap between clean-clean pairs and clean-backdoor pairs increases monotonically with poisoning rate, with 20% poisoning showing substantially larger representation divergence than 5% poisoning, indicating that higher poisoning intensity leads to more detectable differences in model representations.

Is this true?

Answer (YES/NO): NO